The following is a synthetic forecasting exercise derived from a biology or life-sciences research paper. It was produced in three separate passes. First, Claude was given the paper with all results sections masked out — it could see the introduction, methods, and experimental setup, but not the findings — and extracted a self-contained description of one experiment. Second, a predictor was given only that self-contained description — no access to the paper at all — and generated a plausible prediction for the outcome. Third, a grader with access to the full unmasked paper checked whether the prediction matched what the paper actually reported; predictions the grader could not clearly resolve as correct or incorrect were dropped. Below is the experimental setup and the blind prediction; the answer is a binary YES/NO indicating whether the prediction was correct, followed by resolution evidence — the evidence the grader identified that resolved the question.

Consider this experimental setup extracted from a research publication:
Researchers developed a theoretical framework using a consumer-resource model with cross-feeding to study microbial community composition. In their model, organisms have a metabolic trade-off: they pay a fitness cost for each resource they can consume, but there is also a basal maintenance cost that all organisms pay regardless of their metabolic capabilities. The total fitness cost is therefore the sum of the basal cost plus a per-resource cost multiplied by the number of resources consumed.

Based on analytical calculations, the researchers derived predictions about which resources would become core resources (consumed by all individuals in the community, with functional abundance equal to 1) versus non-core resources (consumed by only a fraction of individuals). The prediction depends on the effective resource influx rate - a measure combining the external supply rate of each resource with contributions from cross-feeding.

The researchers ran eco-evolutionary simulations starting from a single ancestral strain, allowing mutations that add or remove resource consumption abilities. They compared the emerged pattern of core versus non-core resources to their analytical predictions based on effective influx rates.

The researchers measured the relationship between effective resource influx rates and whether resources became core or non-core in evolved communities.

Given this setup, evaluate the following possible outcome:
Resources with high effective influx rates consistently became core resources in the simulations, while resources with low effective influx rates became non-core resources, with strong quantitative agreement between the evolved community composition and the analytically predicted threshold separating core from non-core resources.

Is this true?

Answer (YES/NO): YES